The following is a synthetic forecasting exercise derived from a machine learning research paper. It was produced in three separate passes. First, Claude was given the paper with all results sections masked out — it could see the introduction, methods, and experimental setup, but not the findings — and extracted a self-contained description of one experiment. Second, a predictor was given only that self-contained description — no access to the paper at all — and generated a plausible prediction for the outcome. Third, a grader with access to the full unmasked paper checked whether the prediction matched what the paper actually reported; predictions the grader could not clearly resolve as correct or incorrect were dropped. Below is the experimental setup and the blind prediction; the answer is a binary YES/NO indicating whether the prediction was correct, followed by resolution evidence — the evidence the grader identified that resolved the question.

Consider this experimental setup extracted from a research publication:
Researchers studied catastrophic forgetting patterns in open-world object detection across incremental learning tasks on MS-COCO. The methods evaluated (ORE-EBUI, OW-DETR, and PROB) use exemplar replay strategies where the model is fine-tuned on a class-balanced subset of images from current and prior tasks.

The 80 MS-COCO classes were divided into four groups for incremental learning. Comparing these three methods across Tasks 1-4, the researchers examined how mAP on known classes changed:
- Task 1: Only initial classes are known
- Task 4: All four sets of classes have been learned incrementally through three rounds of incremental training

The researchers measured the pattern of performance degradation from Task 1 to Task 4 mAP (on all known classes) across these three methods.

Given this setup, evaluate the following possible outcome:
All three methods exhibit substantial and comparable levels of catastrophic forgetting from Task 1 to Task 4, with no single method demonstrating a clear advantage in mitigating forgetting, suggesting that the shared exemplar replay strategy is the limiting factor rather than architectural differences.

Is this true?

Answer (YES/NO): NO